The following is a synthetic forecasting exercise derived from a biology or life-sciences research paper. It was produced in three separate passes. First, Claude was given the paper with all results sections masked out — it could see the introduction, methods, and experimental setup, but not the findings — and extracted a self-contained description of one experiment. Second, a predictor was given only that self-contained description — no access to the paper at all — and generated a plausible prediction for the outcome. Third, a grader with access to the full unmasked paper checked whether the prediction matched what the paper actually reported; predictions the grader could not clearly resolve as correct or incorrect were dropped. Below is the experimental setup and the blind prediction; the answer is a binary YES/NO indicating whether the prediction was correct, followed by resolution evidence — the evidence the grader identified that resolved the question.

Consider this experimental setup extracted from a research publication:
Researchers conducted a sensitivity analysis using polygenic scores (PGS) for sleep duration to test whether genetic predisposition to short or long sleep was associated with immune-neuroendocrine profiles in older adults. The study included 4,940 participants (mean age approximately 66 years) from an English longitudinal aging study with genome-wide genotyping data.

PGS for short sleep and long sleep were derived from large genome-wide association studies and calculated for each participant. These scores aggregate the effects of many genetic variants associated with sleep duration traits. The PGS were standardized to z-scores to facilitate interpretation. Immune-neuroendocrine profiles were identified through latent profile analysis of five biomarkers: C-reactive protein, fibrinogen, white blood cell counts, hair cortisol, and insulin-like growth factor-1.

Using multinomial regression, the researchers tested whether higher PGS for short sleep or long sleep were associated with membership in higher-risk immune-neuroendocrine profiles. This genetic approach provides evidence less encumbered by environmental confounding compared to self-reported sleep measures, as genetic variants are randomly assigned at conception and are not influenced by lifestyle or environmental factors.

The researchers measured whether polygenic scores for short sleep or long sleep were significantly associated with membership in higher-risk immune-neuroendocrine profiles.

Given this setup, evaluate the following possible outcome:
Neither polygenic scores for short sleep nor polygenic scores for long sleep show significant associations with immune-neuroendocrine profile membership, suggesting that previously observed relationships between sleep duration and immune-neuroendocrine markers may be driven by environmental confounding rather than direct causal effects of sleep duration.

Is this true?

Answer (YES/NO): YES